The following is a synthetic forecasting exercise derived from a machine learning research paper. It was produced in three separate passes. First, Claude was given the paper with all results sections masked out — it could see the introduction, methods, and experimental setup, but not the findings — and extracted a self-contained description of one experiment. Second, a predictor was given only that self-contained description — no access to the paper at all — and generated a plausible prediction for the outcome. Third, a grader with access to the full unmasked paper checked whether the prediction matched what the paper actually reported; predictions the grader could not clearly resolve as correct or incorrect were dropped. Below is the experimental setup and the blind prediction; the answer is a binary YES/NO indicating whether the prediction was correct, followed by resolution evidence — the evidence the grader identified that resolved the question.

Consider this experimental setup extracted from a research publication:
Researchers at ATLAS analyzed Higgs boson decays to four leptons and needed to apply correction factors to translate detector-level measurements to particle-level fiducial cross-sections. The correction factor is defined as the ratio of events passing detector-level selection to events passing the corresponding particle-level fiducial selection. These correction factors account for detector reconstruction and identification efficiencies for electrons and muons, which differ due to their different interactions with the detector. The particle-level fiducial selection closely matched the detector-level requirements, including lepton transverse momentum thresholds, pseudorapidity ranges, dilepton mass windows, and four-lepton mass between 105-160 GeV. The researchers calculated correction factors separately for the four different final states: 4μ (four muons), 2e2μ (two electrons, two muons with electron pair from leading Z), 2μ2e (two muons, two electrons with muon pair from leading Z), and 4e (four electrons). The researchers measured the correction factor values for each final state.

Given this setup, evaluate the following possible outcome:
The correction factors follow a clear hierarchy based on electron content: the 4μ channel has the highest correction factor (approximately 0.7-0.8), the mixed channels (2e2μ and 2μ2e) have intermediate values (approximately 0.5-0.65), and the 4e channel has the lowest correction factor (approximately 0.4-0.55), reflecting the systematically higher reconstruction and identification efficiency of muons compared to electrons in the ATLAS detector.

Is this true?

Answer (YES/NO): NO